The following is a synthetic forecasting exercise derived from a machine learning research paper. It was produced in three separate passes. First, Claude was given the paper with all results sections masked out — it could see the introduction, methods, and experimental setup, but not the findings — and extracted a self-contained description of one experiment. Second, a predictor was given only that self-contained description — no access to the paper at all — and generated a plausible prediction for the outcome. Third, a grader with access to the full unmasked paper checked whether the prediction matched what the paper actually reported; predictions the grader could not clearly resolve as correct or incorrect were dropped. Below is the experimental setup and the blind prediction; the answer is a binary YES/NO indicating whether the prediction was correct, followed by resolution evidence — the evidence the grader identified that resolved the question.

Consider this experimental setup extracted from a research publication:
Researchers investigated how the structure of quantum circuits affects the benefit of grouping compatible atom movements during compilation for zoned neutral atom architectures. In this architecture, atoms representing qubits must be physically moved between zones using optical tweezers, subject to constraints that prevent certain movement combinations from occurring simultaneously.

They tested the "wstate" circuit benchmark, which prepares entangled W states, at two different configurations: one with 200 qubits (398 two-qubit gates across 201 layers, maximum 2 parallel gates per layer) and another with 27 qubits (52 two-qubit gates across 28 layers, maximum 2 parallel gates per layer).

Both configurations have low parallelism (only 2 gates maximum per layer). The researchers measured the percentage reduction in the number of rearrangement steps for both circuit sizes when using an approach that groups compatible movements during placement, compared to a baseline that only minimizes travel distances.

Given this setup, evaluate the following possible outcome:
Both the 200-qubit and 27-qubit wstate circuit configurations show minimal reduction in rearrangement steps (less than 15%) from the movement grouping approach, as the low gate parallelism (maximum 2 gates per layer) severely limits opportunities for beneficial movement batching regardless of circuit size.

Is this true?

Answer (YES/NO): NO